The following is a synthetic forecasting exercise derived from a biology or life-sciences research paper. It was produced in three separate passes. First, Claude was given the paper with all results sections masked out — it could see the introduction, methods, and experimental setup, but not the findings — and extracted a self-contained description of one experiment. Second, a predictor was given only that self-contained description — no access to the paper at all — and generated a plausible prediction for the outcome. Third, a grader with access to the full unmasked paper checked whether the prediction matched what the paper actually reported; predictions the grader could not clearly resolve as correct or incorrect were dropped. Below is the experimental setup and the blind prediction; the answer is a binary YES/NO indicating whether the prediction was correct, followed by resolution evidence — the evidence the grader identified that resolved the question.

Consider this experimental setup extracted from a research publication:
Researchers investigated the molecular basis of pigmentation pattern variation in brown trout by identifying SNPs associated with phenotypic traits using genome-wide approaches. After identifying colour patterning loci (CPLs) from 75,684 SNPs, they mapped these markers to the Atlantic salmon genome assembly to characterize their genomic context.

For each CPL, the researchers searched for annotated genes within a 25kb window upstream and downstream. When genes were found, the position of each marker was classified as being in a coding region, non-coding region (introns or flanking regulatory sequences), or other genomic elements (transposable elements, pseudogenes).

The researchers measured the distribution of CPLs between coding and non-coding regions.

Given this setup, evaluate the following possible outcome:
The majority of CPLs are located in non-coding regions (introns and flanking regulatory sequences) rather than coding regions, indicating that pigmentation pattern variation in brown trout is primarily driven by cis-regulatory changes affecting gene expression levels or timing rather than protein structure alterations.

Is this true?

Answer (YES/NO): NO